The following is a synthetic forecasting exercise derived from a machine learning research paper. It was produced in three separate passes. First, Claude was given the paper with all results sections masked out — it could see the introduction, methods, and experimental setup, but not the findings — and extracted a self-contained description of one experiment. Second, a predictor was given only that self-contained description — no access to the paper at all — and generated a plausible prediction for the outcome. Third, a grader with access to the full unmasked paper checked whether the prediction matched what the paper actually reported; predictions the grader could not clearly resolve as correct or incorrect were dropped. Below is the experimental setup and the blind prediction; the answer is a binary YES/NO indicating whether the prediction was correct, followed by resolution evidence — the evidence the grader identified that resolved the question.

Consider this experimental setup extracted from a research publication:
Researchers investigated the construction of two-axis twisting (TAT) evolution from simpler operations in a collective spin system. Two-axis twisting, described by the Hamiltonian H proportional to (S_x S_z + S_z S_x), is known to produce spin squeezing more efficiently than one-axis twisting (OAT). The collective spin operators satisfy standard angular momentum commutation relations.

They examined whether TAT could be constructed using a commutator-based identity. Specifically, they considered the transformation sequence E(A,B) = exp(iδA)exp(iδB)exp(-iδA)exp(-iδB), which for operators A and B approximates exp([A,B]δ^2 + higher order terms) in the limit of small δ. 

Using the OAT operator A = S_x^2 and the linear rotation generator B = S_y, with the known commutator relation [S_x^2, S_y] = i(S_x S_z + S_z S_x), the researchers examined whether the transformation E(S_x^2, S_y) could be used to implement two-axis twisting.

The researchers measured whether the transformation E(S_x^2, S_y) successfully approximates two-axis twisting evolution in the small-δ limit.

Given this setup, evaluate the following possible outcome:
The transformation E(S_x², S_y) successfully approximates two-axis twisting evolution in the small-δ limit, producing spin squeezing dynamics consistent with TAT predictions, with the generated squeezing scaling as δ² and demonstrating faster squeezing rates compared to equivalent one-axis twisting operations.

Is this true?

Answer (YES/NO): NO